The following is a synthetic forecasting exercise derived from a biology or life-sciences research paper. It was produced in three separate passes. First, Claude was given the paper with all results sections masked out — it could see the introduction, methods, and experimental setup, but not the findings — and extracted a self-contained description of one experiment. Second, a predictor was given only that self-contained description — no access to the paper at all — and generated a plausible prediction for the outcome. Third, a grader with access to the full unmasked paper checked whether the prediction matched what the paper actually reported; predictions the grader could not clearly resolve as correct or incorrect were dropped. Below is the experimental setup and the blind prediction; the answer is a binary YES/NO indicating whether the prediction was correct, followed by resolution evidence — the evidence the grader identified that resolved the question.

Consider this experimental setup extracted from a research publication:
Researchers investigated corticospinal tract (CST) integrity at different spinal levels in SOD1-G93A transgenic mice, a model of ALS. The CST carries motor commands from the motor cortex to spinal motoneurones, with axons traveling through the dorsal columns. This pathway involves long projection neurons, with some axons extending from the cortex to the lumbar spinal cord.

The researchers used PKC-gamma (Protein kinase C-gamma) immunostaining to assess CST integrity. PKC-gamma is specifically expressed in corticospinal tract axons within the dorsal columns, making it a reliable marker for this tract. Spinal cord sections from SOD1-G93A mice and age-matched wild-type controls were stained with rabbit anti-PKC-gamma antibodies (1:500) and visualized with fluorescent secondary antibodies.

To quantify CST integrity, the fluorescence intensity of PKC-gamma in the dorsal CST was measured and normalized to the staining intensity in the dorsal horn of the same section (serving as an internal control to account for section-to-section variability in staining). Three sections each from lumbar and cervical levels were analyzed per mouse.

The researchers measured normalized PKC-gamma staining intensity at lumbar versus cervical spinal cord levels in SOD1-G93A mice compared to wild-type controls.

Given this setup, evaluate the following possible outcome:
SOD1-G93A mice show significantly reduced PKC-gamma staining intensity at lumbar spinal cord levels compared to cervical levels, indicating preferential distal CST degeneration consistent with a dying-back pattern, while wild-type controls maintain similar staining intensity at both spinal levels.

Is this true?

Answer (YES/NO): NO